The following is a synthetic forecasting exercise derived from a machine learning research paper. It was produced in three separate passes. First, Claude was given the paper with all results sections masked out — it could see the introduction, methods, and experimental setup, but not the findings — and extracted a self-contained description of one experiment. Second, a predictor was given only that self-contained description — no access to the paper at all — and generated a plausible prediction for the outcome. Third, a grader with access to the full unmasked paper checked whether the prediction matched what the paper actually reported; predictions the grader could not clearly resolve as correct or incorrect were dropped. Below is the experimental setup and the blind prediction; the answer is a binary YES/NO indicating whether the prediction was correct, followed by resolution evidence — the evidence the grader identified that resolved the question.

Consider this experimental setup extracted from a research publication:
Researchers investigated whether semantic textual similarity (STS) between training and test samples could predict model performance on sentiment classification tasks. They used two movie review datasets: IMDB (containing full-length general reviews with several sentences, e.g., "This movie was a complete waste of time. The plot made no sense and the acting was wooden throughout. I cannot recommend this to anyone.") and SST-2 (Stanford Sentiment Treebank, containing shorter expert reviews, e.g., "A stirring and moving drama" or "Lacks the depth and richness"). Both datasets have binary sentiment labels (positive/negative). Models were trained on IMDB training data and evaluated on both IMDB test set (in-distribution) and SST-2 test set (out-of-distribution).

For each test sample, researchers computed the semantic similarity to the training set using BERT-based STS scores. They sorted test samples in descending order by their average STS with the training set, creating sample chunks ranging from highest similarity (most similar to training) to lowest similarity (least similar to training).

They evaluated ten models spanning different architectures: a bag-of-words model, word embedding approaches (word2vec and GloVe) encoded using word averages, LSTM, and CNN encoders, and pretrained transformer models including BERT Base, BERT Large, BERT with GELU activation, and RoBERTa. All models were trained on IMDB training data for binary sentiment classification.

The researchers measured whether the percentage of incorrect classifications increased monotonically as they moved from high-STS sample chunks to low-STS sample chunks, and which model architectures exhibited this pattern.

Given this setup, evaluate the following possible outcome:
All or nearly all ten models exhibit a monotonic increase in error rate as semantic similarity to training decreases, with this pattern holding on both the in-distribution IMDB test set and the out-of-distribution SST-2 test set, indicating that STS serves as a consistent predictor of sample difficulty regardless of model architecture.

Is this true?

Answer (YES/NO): NO